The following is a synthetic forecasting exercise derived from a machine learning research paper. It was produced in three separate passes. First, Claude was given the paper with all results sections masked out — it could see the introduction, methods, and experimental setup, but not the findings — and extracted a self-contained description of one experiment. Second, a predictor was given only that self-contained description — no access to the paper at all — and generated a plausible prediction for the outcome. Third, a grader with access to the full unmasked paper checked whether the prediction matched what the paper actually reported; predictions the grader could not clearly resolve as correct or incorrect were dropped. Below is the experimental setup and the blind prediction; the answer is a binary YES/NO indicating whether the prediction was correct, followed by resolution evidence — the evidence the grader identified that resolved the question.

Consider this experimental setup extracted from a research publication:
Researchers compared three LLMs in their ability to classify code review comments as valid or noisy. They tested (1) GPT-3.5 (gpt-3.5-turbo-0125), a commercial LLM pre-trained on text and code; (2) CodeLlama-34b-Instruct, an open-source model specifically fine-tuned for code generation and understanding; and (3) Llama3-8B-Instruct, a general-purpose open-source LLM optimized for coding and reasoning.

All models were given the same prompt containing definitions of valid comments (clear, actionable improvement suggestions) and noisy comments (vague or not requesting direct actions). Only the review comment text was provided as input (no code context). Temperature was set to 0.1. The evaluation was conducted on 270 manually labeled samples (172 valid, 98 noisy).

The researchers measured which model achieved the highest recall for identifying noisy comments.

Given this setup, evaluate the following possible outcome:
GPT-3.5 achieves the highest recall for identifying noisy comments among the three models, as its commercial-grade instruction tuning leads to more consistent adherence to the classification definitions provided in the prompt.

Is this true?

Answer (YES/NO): NO